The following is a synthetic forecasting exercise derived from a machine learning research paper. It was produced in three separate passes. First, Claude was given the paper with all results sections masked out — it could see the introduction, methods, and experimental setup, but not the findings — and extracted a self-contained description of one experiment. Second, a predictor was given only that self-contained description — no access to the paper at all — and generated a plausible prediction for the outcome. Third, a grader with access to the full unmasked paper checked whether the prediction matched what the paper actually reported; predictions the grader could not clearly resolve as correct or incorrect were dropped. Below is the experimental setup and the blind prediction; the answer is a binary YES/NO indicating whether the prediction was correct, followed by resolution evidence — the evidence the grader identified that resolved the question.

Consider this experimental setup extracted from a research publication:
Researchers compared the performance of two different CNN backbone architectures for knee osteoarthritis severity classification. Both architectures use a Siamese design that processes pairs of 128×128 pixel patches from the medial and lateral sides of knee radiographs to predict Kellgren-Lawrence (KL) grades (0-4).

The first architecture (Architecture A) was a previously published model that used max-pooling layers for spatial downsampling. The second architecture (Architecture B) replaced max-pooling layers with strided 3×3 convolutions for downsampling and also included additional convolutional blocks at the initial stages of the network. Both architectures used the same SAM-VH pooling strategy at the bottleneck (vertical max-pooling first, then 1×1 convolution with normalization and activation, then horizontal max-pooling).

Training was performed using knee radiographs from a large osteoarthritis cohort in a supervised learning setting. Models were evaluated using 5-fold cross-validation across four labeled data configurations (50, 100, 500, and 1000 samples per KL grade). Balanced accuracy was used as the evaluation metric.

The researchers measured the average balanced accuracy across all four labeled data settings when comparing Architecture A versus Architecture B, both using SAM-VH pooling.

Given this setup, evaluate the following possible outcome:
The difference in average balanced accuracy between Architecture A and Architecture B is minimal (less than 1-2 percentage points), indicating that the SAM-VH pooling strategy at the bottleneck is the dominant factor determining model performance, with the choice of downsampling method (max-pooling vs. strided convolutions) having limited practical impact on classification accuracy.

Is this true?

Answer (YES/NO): NO